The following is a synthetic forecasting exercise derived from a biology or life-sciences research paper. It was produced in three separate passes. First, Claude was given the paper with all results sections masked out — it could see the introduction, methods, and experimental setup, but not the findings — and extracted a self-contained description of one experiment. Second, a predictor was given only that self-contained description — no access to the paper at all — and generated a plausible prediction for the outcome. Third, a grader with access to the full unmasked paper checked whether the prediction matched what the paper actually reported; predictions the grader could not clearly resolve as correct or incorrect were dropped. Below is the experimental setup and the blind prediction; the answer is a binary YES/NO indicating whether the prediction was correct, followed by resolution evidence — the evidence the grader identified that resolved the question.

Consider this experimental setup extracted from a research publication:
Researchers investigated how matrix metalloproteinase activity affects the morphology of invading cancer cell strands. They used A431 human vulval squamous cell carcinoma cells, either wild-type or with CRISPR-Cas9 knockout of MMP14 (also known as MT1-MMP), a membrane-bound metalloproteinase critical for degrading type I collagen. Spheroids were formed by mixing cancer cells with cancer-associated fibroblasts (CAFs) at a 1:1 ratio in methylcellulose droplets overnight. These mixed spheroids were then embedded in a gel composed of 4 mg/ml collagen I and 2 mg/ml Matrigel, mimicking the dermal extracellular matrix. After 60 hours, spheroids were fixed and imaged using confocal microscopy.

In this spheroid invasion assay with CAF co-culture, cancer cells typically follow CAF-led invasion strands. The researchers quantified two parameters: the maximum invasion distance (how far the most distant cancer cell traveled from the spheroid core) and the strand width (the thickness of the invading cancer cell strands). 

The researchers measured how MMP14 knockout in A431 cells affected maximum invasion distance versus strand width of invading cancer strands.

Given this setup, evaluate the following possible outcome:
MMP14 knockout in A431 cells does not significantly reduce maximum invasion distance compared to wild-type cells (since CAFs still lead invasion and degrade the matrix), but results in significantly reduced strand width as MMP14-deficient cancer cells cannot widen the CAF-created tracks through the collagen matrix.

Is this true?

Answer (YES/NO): YES